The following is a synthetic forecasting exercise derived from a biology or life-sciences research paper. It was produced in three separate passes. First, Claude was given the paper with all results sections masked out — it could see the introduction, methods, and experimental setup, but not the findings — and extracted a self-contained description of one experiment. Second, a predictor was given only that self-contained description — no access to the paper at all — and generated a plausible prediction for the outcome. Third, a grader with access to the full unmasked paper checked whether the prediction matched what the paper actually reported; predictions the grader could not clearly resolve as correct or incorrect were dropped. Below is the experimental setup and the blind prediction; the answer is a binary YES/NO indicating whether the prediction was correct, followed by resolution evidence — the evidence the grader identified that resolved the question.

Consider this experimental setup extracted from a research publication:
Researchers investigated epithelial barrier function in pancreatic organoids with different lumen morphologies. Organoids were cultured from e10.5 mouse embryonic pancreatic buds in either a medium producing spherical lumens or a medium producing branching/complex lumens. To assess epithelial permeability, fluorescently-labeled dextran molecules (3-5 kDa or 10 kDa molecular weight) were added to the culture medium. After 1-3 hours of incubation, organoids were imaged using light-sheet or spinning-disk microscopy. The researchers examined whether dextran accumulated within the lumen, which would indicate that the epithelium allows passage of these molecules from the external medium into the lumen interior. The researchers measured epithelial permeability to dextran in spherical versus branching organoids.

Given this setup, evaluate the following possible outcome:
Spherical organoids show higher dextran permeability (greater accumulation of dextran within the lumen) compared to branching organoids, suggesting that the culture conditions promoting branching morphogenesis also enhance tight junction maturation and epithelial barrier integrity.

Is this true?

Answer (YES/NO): NO